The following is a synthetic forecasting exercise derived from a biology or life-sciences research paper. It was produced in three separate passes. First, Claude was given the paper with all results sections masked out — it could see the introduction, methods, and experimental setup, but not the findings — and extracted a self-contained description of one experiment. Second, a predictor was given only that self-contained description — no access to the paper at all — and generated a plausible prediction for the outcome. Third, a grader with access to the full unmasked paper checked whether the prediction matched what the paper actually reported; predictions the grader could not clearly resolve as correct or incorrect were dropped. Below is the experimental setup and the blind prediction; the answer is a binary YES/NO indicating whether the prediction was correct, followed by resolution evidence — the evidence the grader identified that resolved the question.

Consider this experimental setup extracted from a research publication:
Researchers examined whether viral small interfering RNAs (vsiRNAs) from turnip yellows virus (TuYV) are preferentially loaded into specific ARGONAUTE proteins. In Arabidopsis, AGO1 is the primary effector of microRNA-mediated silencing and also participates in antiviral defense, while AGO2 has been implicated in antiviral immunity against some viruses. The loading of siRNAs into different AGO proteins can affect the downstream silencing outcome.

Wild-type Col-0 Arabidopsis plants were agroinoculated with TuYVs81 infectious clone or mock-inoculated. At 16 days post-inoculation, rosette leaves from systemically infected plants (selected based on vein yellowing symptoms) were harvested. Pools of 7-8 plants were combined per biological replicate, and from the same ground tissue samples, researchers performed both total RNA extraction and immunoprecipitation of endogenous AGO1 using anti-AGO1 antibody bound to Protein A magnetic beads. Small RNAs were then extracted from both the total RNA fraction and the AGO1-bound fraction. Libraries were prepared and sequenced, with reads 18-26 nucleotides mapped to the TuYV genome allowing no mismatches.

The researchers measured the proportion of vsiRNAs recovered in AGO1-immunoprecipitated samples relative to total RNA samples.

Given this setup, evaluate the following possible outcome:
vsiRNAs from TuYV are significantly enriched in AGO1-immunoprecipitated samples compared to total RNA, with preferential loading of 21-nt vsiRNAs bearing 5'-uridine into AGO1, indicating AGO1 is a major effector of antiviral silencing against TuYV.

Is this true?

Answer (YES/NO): NO